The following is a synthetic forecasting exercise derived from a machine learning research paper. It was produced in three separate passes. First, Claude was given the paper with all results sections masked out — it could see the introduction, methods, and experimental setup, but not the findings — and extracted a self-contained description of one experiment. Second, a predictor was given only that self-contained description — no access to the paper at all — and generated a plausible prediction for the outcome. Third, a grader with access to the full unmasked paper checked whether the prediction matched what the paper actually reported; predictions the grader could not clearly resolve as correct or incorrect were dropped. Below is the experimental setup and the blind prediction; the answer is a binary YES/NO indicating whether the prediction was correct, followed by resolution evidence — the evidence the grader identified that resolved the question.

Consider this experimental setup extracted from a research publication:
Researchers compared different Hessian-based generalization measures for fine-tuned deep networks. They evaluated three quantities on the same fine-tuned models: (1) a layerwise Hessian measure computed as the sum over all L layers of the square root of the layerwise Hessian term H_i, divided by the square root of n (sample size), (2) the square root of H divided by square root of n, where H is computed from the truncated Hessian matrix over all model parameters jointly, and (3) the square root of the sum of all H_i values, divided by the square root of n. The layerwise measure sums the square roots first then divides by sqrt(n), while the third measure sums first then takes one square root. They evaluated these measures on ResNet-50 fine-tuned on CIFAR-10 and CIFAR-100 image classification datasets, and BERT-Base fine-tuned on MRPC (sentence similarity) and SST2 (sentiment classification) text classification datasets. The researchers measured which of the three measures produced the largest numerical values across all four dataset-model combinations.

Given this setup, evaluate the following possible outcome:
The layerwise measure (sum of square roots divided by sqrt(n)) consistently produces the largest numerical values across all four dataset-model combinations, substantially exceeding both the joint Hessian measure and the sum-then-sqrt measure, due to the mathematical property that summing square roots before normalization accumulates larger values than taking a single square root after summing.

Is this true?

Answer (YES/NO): YES